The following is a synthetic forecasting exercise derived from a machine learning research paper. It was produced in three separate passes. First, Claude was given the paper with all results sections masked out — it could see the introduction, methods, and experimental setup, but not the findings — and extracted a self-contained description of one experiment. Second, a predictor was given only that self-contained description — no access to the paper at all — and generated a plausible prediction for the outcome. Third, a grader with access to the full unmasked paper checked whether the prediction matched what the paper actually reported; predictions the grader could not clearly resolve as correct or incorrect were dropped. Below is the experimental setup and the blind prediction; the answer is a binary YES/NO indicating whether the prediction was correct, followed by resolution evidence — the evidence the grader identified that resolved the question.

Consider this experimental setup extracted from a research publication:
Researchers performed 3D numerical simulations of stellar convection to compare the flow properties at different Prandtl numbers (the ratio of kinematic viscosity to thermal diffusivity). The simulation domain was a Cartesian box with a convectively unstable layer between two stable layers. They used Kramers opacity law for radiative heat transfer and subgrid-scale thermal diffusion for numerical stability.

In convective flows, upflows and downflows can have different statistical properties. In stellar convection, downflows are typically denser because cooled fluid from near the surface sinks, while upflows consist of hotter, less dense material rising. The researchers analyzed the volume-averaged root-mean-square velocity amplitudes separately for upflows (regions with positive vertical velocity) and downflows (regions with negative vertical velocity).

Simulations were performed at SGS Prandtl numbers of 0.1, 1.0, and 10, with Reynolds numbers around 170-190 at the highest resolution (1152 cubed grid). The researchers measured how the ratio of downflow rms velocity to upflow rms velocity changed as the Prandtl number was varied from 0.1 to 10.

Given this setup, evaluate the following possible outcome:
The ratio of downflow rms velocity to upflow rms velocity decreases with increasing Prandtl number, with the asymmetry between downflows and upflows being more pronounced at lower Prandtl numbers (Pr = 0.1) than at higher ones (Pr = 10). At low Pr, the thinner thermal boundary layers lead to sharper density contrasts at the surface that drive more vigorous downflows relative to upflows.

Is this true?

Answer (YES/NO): YES